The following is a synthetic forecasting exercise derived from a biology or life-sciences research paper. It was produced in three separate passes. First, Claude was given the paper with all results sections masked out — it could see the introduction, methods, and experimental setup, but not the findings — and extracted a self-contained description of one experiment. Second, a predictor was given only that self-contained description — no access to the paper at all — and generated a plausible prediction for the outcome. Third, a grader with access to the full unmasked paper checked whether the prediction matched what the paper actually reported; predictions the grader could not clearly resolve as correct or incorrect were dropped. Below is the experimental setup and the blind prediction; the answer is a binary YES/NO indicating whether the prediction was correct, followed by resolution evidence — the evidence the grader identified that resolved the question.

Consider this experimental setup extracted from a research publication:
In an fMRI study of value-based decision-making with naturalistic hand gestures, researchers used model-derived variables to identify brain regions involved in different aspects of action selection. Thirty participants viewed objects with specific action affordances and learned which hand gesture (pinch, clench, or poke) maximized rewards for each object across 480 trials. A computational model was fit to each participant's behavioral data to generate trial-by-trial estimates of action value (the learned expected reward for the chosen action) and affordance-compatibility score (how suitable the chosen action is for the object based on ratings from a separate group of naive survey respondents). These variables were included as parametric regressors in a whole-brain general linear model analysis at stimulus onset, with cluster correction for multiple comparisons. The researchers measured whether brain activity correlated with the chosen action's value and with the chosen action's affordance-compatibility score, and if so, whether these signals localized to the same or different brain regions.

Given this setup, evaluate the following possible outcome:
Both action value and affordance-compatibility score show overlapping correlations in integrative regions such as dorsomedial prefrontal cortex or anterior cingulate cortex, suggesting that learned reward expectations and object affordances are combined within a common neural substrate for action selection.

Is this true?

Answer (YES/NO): NO